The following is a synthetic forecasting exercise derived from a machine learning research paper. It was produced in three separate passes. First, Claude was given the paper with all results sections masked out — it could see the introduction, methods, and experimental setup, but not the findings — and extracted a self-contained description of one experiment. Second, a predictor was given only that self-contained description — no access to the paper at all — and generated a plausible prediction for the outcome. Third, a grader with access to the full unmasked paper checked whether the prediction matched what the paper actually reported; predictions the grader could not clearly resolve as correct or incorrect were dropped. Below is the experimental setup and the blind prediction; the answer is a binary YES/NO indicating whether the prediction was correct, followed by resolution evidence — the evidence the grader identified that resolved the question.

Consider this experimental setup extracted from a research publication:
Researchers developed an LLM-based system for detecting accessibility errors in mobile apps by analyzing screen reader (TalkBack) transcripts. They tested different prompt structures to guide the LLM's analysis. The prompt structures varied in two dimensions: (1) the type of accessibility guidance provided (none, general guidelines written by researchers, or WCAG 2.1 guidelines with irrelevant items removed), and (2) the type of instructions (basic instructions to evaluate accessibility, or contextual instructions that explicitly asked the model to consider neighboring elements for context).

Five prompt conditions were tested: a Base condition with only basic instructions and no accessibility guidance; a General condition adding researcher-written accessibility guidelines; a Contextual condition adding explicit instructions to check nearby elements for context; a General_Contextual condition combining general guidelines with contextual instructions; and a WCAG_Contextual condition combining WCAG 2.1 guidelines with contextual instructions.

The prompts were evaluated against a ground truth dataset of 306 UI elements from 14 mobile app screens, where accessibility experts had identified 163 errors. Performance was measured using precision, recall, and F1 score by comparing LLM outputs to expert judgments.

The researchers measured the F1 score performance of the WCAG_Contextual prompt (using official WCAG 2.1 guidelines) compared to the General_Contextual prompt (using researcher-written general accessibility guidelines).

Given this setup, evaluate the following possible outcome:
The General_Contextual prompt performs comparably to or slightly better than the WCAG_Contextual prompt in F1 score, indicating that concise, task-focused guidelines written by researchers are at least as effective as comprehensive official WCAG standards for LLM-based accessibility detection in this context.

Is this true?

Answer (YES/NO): YES